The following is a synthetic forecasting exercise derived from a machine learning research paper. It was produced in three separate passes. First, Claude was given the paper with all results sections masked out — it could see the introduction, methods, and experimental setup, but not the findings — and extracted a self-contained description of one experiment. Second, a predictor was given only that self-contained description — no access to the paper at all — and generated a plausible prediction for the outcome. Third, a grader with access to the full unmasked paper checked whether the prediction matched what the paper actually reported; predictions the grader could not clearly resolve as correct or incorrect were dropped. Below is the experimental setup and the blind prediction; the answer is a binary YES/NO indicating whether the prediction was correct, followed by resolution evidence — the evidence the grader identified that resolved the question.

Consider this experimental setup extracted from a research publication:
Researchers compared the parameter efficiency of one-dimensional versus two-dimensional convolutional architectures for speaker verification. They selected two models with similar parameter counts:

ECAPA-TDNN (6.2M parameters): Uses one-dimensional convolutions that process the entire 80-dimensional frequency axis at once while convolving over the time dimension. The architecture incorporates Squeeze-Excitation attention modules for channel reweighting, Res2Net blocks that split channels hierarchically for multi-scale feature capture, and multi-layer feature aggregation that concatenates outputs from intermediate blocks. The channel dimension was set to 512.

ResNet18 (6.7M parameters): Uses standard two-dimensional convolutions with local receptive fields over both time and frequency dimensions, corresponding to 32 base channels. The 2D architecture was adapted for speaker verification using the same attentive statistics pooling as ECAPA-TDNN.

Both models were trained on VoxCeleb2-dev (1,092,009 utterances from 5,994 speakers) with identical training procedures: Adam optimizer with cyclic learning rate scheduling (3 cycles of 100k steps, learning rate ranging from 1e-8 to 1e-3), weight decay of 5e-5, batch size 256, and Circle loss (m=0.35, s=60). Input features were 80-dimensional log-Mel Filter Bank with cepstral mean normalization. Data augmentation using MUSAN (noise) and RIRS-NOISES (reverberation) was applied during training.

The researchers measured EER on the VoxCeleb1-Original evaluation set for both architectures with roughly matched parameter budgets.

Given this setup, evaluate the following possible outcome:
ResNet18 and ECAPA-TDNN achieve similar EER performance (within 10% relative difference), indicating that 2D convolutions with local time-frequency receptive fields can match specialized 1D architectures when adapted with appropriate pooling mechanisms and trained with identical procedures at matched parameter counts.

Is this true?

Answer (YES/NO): NO